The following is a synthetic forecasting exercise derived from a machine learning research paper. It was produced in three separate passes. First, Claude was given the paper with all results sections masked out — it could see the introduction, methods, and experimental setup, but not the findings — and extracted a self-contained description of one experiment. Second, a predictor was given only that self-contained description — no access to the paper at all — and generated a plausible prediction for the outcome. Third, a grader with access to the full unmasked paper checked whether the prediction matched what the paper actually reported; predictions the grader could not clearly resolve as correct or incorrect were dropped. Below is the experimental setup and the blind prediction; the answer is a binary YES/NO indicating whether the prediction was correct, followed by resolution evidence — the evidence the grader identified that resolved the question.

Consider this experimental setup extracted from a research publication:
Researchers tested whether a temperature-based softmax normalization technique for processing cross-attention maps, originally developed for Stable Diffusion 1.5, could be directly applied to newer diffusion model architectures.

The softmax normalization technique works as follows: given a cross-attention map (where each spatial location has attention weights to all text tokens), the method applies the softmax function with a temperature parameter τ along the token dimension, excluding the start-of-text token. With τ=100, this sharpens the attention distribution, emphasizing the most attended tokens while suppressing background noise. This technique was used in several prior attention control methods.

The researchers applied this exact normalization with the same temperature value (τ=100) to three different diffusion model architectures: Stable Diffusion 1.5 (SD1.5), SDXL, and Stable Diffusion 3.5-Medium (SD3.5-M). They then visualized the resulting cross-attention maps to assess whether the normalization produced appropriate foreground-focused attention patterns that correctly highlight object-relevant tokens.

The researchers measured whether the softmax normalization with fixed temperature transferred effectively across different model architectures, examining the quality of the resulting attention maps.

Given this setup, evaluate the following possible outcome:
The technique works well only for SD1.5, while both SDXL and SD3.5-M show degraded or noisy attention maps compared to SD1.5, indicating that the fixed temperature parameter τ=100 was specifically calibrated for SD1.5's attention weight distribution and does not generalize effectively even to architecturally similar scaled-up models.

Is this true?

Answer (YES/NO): YES